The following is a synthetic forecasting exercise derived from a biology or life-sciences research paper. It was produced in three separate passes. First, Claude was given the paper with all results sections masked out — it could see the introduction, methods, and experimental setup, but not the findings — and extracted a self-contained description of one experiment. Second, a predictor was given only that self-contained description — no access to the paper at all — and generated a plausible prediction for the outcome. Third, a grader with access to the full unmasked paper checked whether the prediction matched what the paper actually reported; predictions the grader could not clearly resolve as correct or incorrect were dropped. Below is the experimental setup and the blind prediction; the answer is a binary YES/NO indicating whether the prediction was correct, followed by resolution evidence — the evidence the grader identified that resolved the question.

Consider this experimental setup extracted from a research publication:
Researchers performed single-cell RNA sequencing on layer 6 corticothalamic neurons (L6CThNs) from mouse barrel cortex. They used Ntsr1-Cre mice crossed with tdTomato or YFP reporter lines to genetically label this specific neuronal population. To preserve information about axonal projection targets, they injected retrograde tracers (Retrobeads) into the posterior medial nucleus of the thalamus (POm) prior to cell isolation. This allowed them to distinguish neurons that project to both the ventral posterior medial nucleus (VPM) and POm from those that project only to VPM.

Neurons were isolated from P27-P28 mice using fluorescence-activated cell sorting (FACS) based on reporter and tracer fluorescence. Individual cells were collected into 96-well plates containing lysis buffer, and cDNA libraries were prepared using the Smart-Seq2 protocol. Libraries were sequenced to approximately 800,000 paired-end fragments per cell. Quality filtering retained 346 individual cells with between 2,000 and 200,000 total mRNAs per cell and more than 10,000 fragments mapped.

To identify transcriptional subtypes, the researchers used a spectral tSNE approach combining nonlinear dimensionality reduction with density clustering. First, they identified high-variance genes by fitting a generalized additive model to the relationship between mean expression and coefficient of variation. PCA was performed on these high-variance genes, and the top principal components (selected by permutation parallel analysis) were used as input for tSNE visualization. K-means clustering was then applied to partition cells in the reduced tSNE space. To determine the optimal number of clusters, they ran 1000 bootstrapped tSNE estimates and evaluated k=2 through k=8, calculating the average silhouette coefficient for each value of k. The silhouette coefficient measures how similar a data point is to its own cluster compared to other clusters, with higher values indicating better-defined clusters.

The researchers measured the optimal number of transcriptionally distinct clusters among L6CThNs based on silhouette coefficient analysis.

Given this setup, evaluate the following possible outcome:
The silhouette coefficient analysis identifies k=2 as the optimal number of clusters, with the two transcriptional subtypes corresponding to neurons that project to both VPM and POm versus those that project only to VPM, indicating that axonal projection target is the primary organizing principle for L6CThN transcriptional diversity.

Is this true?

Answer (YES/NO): NO